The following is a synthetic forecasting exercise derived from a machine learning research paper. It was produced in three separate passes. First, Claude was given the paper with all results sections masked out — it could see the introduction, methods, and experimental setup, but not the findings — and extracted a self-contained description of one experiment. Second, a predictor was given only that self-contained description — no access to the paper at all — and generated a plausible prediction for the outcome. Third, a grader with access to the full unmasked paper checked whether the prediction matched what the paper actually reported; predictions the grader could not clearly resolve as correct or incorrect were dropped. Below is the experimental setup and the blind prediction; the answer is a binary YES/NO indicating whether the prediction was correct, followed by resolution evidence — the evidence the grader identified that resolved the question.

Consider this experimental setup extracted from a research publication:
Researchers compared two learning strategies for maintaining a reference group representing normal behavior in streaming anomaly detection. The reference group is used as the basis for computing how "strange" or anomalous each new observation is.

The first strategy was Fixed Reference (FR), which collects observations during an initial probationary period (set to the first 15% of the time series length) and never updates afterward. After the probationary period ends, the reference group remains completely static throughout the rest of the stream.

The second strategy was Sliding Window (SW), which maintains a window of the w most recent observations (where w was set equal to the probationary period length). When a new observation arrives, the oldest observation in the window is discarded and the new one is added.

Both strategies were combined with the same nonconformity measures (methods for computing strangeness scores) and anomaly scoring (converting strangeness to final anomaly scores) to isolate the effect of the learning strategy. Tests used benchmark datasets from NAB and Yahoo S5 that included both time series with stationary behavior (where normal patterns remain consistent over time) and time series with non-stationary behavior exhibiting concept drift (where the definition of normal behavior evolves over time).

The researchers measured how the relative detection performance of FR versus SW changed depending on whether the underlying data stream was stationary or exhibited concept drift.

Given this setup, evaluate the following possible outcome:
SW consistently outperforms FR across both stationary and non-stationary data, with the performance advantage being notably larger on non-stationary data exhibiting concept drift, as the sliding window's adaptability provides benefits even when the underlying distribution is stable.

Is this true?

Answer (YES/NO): YES